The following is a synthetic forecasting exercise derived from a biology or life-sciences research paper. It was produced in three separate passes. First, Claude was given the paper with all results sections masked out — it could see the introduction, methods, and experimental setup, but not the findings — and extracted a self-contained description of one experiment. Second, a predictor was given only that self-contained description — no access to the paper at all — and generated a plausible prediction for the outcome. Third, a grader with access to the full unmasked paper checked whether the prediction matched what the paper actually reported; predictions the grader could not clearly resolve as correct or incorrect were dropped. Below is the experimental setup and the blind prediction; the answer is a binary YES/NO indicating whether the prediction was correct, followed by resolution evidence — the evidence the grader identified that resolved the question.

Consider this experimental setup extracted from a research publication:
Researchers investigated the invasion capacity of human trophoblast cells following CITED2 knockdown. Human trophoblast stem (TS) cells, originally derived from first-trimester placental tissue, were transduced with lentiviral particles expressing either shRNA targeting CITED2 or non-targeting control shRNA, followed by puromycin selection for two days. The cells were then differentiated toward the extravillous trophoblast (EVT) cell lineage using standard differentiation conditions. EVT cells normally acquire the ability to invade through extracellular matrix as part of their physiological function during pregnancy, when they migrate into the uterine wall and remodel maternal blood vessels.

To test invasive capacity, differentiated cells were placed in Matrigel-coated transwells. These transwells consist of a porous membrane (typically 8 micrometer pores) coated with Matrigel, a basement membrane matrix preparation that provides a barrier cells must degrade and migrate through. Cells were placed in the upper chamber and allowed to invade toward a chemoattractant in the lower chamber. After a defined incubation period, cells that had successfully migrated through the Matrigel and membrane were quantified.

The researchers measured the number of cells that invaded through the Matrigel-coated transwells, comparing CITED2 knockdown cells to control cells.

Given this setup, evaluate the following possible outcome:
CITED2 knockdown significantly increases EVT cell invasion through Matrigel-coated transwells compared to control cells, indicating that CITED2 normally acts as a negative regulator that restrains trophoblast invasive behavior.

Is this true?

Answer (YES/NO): NO